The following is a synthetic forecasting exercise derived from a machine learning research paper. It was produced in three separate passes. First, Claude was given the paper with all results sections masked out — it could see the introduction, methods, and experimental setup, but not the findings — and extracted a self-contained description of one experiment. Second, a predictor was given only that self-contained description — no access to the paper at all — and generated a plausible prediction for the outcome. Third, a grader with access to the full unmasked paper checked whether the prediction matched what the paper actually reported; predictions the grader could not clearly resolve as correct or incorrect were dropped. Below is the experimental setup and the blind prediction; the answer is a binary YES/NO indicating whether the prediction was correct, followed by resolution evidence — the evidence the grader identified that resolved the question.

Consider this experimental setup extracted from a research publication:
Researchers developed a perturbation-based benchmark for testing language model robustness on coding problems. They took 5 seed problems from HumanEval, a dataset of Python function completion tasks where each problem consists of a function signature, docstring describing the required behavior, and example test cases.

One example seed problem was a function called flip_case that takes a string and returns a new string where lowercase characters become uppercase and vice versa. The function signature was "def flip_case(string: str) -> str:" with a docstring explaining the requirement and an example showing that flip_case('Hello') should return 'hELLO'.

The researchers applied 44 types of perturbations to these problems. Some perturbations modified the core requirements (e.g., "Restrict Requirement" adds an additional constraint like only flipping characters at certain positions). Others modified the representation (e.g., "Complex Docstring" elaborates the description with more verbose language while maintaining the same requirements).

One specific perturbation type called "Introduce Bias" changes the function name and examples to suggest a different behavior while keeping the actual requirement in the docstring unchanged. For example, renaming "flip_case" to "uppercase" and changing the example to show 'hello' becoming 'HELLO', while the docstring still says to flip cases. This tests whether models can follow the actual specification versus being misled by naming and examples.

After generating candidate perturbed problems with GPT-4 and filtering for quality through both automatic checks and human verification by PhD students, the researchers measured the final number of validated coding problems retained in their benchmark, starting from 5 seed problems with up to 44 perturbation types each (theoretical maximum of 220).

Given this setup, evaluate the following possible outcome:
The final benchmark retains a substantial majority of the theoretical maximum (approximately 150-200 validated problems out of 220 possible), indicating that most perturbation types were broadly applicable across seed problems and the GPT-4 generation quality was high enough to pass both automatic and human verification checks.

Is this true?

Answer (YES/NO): NO